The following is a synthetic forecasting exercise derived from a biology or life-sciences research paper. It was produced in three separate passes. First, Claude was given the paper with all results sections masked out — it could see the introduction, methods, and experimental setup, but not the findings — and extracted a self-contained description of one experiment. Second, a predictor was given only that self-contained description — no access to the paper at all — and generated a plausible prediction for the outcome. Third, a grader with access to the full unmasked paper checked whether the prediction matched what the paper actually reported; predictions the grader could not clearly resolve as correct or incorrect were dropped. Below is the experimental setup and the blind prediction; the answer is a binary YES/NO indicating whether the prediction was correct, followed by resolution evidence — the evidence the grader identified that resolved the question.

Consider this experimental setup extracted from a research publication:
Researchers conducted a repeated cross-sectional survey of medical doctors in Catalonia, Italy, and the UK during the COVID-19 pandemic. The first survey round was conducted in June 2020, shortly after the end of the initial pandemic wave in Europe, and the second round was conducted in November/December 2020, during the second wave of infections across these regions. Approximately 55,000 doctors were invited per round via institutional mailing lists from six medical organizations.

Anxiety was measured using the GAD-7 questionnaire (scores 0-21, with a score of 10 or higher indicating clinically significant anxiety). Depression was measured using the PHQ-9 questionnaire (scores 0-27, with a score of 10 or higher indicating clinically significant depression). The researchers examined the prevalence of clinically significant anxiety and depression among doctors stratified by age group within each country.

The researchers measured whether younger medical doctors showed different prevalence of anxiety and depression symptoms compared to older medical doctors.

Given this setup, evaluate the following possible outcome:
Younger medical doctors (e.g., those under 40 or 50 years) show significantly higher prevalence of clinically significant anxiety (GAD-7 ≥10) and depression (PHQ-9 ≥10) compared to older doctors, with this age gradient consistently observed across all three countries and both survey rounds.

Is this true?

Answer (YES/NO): NO